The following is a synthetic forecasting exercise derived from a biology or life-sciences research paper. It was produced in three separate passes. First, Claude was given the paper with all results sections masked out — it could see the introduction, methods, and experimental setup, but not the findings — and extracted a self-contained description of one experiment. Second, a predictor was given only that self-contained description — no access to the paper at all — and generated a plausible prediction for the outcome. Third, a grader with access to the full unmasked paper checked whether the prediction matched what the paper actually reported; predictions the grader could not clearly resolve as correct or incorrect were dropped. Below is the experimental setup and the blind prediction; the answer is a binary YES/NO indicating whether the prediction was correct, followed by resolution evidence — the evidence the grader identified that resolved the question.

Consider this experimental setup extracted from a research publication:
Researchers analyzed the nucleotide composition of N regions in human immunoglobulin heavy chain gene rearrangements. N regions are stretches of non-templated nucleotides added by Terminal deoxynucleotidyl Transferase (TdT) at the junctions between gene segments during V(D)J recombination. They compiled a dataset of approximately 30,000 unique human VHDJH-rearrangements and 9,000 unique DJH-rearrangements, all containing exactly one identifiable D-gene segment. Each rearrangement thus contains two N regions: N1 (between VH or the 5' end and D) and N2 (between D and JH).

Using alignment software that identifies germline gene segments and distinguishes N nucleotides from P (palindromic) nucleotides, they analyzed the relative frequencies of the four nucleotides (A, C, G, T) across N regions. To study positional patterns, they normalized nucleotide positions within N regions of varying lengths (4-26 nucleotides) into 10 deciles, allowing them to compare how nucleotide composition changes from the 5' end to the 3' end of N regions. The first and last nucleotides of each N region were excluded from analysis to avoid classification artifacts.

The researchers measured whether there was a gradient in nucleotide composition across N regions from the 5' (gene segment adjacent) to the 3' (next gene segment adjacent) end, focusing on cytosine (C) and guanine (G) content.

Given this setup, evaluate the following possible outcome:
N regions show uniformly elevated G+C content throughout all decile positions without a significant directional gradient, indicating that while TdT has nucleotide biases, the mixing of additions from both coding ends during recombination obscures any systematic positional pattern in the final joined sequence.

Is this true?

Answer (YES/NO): NO